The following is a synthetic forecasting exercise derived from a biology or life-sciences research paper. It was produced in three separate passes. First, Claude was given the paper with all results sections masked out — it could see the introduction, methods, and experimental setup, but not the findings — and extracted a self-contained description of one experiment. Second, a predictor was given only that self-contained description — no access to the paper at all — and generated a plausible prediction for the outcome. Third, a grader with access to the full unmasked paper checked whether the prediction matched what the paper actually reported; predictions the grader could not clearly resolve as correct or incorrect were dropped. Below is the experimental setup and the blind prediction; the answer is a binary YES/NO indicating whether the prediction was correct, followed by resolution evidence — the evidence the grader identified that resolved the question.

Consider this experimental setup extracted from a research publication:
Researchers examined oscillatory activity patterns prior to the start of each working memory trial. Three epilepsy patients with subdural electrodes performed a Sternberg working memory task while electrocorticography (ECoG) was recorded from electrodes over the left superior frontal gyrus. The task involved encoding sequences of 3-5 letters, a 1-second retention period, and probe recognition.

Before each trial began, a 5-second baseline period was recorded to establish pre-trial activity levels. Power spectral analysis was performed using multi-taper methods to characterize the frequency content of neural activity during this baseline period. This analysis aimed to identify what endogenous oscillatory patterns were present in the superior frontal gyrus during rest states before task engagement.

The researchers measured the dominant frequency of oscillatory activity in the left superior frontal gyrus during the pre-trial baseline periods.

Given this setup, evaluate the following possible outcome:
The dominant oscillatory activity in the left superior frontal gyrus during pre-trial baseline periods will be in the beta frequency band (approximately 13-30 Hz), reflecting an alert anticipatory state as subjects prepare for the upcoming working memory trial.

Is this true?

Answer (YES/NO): NO